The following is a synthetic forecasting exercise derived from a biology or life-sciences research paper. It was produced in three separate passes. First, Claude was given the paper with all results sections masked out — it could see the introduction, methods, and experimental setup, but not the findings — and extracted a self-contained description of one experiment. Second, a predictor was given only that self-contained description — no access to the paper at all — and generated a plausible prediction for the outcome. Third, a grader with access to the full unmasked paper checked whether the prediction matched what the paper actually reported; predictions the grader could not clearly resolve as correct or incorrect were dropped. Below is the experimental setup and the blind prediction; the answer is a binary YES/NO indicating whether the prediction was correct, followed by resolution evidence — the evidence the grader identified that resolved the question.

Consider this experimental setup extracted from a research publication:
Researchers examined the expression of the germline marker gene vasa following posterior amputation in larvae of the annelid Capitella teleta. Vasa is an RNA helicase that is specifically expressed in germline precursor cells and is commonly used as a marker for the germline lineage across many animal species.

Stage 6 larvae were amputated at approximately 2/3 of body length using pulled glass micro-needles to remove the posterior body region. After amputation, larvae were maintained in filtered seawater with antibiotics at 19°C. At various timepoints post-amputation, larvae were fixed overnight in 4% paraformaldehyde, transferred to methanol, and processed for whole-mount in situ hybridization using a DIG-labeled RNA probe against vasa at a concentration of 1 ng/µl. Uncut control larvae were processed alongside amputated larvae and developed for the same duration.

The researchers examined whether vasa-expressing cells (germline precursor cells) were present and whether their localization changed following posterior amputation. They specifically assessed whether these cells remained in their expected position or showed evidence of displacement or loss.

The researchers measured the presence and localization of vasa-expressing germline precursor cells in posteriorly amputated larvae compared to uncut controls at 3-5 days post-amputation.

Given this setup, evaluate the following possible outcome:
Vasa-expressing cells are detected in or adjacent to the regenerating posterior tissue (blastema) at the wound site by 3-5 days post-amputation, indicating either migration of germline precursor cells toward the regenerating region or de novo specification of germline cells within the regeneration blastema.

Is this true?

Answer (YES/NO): YES